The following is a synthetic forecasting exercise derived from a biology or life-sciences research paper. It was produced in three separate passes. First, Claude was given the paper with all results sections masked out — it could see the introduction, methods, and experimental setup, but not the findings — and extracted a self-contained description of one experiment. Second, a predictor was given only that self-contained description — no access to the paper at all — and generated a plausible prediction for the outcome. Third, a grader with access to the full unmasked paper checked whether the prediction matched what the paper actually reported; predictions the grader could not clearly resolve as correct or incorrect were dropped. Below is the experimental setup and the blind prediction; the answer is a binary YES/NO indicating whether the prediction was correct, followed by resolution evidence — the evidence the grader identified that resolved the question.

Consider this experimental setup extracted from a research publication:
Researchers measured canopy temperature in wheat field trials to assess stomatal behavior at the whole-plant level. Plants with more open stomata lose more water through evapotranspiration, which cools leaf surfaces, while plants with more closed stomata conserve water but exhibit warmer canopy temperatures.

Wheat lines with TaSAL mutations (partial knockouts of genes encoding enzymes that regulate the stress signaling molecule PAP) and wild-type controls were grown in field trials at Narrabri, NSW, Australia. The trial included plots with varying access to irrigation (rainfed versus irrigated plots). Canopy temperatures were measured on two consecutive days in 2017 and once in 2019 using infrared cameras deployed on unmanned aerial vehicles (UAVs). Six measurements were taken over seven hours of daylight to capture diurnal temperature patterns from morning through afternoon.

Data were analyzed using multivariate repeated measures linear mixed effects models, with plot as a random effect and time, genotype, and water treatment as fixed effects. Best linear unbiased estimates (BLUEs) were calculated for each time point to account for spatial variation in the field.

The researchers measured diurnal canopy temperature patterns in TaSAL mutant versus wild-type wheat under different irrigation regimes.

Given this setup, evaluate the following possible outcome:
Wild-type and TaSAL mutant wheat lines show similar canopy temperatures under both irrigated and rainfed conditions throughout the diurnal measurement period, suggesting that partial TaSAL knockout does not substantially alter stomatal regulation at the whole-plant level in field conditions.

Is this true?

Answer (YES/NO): NO